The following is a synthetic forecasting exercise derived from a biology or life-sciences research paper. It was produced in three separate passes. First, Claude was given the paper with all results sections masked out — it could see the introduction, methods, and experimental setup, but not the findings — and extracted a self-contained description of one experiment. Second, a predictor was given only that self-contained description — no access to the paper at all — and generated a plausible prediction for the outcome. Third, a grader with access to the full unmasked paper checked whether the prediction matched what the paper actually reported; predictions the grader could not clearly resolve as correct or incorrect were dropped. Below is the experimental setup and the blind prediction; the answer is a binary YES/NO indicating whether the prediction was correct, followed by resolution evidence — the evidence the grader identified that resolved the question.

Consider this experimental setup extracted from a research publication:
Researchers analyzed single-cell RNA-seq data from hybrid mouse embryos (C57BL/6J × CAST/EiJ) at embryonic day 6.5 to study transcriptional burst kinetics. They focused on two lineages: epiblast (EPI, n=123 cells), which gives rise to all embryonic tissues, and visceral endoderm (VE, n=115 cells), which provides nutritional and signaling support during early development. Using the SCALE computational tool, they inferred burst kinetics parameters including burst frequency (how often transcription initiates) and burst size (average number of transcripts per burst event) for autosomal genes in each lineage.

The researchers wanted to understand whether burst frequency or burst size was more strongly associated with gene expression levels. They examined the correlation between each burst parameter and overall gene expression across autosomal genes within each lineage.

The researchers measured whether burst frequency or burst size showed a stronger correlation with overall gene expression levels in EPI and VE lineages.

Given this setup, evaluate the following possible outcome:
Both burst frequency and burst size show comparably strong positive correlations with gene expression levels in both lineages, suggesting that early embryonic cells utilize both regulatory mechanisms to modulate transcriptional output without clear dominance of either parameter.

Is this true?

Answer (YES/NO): NO